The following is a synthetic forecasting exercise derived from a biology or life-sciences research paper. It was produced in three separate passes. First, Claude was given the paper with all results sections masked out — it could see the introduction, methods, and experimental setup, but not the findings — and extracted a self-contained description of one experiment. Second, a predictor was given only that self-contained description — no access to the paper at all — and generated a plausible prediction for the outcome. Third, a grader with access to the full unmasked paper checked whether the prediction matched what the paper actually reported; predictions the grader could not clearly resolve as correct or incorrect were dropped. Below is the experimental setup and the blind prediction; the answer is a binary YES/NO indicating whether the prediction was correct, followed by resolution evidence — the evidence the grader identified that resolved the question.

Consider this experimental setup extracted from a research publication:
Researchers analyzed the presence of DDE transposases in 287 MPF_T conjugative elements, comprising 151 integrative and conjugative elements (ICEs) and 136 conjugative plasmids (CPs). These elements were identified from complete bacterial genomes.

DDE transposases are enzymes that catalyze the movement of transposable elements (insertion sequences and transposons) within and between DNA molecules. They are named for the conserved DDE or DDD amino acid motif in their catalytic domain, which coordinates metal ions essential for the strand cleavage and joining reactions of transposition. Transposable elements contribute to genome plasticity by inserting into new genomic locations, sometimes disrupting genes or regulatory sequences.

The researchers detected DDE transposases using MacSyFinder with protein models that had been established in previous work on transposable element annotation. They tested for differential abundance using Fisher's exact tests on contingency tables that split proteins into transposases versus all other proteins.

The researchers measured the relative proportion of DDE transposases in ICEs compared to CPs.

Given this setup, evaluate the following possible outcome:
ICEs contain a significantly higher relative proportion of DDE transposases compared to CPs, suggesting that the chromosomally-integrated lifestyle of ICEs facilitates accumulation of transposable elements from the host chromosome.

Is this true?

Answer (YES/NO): NO